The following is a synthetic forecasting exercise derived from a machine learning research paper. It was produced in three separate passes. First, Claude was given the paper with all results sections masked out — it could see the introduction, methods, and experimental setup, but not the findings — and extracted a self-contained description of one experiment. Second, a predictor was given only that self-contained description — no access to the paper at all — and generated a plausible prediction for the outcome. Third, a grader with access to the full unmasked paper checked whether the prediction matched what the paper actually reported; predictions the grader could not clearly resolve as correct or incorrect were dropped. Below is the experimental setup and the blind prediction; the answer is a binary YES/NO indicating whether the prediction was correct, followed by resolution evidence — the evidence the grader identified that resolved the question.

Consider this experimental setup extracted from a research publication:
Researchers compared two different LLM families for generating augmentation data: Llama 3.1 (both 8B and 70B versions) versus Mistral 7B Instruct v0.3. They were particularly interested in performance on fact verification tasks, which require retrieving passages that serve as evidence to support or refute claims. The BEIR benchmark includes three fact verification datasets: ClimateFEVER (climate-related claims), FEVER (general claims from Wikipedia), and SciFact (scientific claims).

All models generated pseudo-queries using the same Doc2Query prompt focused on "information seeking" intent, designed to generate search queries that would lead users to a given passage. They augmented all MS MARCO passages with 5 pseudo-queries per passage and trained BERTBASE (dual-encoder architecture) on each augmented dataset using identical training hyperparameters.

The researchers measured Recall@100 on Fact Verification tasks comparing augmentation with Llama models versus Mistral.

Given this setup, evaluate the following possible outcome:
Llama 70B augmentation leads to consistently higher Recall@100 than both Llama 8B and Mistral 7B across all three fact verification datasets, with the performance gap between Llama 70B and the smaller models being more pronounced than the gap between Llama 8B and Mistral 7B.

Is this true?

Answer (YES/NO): NO